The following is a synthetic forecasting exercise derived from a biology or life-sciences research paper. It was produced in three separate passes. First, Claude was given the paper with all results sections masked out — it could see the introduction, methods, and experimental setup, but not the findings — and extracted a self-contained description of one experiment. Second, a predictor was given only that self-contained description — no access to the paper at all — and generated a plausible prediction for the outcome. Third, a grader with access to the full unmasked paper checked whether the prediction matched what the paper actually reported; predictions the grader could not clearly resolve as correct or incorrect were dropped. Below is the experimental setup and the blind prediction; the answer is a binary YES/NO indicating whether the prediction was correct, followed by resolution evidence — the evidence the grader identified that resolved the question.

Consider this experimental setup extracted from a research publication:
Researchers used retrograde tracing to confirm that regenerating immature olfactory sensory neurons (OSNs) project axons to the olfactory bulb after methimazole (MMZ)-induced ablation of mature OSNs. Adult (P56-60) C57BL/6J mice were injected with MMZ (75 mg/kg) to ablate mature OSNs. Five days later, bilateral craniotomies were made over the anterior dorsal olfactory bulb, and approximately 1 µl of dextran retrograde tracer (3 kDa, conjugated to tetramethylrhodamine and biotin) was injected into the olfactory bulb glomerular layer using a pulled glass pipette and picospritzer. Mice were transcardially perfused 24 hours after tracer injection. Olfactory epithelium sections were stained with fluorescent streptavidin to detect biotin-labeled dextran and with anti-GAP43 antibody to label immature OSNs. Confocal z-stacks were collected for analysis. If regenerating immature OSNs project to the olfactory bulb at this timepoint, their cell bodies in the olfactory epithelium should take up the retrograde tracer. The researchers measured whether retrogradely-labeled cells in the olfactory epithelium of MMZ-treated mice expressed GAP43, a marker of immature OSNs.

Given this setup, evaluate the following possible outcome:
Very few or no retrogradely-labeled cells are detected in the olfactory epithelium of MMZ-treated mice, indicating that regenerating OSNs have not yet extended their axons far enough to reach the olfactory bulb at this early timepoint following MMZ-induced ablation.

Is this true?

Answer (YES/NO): NO